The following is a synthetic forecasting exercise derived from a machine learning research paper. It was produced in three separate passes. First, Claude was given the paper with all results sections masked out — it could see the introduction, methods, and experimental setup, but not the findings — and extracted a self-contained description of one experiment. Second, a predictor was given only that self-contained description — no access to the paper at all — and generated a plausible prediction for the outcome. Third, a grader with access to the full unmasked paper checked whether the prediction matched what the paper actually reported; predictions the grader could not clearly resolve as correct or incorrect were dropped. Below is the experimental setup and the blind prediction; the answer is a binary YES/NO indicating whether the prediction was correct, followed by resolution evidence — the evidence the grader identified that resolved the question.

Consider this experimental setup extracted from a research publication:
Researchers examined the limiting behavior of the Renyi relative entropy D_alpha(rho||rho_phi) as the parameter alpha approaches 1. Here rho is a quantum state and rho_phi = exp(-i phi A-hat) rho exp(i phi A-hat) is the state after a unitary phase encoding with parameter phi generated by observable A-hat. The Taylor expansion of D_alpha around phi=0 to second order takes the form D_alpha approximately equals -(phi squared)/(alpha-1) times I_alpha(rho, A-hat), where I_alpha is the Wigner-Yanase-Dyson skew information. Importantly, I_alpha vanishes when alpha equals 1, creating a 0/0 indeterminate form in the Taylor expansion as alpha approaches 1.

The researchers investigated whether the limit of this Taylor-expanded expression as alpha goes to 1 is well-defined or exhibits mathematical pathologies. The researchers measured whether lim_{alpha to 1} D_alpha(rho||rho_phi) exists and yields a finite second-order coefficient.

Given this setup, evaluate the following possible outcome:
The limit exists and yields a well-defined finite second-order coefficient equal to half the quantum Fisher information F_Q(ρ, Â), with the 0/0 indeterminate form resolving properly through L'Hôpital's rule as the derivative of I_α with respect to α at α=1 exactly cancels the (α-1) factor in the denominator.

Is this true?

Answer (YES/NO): NO